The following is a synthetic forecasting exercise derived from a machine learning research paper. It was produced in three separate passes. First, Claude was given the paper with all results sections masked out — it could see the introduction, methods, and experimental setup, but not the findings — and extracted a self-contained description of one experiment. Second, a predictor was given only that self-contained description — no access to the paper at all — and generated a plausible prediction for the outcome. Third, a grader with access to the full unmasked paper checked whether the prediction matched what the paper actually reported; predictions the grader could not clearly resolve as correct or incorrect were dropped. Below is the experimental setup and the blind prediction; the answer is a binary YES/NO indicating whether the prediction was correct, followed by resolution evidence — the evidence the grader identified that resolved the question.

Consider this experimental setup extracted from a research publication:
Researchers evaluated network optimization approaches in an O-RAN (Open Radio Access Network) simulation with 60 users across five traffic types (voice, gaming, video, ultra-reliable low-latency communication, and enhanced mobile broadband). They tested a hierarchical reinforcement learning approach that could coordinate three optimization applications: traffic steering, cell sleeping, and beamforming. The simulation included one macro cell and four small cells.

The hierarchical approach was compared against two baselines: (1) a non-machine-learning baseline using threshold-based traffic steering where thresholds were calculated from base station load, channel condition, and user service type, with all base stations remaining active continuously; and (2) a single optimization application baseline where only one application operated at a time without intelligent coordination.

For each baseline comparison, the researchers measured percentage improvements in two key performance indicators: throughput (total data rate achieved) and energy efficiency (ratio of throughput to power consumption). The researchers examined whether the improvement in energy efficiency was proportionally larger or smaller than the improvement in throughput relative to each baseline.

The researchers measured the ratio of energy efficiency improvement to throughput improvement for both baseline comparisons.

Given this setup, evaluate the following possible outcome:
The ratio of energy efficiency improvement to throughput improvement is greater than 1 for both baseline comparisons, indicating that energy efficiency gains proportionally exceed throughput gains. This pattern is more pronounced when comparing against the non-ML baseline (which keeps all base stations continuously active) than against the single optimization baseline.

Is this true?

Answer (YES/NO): NO